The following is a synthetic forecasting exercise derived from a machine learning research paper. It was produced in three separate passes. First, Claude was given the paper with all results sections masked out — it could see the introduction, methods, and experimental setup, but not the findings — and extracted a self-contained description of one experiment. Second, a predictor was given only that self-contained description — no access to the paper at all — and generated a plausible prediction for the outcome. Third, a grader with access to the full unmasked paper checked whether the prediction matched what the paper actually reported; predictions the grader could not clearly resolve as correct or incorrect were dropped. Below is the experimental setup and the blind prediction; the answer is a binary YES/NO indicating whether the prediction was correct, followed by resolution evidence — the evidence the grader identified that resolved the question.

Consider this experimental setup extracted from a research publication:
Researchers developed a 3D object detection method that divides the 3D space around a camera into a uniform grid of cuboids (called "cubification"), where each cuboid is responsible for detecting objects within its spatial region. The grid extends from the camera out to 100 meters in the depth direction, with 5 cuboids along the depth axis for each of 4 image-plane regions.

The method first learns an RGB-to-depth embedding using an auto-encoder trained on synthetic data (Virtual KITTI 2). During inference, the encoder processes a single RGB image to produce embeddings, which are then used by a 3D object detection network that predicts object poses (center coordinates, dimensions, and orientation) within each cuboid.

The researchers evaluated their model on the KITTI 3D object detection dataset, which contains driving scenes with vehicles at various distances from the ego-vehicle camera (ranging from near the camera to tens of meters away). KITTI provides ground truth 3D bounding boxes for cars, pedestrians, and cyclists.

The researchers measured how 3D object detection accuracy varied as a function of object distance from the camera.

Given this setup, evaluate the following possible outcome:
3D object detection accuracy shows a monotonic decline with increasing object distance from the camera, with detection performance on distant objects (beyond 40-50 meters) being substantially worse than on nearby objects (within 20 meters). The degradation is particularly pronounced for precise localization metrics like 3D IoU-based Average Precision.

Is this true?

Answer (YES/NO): NO